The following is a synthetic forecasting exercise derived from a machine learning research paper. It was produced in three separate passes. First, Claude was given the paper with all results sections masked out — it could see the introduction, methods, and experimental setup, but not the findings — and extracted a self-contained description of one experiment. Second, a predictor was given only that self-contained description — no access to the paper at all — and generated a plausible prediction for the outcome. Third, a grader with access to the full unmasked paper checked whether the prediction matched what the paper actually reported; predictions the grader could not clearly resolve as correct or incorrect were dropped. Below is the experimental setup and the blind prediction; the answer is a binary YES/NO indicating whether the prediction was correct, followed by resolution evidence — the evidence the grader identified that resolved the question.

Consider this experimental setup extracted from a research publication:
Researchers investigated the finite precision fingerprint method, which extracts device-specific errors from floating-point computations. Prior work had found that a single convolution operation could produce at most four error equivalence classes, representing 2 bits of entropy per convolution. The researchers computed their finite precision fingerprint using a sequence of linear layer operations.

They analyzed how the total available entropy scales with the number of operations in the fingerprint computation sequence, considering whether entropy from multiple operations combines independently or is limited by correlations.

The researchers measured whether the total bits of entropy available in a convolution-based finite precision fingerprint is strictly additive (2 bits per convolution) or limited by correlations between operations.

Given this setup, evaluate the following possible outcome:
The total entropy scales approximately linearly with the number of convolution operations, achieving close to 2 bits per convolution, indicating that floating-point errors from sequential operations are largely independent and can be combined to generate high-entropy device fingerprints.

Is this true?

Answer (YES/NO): NO